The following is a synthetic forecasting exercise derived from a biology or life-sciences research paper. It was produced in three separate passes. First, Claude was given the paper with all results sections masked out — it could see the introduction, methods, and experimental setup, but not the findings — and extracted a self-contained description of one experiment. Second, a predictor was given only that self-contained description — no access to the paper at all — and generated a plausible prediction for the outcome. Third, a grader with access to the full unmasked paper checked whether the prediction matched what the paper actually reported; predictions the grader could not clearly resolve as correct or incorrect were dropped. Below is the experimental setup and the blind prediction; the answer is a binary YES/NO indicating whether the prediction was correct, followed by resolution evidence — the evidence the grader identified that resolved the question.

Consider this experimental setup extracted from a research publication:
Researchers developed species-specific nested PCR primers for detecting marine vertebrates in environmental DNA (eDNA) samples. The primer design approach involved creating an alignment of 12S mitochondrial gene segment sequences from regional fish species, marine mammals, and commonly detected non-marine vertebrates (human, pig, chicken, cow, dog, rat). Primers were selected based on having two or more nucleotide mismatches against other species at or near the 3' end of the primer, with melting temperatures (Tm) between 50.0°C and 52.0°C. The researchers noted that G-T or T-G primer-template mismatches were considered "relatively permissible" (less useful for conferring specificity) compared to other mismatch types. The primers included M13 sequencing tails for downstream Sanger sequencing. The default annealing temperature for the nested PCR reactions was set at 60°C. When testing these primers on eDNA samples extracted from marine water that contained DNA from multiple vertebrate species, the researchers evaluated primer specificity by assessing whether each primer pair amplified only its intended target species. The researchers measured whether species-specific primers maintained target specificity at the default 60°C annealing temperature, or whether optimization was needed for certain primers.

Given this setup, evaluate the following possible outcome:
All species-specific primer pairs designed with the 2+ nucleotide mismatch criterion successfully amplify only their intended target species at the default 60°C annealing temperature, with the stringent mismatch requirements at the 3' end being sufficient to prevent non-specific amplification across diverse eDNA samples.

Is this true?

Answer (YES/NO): NO